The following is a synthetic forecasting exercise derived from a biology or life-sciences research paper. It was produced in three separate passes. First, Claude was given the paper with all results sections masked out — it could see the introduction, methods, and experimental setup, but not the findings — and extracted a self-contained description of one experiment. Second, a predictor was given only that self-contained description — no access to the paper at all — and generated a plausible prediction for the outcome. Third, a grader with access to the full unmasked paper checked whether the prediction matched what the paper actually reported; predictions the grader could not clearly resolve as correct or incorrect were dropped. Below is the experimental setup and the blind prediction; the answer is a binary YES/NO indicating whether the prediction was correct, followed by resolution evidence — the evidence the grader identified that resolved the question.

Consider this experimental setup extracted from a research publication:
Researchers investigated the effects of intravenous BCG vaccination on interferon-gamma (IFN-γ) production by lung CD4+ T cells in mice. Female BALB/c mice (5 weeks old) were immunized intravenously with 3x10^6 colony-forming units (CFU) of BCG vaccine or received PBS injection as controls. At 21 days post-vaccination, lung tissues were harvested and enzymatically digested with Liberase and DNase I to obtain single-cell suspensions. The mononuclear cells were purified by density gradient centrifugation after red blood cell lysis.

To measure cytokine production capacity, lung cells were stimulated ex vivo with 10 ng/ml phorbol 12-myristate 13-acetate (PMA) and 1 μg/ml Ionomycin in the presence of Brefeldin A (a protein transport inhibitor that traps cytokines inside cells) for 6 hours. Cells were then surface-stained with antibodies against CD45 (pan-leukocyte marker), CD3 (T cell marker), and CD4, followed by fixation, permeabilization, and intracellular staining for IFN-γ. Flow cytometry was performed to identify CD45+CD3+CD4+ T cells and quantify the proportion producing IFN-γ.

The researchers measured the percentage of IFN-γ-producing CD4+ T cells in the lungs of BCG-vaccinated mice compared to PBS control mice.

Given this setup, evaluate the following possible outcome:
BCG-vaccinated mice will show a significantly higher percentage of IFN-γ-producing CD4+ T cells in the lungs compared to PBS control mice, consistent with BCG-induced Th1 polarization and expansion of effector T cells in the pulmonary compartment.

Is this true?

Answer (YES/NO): YES